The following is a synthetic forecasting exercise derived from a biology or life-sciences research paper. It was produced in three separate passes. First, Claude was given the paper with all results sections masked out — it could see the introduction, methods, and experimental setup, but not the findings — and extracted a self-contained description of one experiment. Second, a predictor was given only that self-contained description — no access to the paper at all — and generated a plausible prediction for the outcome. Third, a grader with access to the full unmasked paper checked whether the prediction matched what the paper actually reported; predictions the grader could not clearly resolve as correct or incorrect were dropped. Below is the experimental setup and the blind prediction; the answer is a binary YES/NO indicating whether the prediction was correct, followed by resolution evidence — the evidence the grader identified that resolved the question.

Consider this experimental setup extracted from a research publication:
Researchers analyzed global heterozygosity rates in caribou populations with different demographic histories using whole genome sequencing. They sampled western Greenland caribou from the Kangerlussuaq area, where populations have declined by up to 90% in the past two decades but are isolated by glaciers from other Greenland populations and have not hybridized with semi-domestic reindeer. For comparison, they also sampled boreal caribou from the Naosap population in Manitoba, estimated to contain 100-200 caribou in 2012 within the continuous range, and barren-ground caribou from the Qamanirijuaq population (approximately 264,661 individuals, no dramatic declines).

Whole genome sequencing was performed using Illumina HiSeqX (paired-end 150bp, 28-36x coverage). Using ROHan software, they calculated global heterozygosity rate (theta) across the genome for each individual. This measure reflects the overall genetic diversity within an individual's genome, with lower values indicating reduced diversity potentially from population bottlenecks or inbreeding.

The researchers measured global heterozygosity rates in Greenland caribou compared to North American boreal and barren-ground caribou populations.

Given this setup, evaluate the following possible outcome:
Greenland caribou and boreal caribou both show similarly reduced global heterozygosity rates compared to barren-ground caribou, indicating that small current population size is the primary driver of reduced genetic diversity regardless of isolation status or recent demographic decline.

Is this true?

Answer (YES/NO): NO